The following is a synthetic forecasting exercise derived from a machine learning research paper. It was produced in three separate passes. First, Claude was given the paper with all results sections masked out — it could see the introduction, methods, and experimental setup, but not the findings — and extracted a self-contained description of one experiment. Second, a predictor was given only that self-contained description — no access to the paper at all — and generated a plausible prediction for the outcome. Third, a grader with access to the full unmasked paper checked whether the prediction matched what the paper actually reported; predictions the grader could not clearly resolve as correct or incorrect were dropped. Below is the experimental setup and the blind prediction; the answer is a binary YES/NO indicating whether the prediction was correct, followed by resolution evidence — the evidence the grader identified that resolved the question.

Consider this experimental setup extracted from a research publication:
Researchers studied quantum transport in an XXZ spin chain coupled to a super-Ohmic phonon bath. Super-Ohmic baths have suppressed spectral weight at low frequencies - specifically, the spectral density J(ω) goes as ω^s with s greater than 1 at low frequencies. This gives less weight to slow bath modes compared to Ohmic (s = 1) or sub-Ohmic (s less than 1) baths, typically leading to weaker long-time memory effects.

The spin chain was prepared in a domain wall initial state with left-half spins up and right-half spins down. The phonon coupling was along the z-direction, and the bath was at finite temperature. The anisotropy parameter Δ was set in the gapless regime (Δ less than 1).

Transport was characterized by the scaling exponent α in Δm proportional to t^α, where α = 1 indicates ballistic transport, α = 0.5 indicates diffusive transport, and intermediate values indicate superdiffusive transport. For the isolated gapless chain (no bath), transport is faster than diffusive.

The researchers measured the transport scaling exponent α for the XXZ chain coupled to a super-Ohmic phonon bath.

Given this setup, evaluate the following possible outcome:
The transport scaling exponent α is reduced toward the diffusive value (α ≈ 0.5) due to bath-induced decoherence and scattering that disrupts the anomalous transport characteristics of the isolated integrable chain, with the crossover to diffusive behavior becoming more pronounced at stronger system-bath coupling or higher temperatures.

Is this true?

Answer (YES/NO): YES